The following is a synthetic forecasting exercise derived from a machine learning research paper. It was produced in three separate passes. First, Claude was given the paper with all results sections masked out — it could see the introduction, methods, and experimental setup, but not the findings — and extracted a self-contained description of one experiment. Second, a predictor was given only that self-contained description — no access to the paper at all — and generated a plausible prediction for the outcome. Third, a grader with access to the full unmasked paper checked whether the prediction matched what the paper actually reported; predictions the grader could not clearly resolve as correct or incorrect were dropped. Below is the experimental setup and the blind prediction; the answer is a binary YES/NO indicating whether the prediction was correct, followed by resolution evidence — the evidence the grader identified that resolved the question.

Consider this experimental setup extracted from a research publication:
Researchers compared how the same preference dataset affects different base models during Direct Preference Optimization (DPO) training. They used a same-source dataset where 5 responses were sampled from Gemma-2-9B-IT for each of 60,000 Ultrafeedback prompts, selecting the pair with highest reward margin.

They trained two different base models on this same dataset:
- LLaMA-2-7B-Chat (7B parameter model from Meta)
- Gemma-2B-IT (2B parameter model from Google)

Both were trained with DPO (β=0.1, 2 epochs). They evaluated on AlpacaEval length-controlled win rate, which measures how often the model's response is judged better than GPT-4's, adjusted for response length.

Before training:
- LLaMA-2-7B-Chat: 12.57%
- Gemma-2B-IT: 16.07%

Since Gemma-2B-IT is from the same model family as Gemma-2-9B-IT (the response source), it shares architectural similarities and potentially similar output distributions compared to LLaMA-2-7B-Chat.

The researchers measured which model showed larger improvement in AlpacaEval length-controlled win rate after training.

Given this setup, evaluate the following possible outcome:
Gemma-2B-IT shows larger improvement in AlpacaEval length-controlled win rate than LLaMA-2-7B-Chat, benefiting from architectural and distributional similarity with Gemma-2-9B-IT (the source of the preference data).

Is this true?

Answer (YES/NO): YES